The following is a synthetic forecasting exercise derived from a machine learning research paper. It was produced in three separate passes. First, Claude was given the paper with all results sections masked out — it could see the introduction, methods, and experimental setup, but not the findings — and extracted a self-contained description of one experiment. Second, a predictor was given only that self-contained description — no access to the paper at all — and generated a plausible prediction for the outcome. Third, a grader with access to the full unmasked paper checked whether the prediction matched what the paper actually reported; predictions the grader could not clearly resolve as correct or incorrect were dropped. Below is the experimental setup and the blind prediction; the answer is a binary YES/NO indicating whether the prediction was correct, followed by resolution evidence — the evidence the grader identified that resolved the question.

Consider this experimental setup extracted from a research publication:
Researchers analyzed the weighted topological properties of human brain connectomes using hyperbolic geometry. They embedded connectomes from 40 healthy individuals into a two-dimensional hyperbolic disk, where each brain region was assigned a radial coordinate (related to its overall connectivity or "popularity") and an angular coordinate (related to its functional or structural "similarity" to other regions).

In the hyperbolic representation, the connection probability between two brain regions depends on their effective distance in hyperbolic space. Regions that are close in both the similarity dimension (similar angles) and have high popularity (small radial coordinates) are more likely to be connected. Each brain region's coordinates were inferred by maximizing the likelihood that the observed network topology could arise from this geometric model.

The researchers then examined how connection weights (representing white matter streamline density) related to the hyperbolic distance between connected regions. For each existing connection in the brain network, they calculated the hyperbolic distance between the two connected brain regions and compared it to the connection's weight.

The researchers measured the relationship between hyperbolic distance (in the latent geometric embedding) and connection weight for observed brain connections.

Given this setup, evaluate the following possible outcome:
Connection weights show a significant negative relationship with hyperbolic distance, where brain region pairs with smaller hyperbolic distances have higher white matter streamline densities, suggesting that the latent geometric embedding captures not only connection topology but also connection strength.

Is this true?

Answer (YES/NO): YES